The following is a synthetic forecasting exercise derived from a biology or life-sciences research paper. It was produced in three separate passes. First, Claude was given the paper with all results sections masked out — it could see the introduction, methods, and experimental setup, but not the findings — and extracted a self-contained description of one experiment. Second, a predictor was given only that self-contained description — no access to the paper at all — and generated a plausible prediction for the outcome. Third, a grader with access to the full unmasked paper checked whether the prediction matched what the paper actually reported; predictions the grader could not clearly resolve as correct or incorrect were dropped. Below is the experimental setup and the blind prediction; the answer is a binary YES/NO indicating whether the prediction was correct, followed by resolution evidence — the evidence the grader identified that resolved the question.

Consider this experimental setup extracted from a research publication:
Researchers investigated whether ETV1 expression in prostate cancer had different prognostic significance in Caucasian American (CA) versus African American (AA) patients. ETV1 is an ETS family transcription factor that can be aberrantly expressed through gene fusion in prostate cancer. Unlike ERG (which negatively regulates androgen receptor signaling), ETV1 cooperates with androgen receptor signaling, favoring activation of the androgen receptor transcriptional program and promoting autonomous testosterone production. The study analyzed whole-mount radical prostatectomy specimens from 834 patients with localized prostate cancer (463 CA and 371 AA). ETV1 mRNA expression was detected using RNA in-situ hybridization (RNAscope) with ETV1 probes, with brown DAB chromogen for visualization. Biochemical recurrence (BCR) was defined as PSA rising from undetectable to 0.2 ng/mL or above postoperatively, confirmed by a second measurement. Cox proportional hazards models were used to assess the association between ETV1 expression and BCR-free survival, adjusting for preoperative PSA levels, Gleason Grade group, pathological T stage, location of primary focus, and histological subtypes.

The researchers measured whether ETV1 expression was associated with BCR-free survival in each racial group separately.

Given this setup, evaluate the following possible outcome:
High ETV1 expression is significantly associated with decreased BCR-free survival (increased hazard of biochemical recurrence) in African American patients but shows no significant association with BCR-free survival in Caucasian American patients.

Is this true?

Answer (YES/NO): NO